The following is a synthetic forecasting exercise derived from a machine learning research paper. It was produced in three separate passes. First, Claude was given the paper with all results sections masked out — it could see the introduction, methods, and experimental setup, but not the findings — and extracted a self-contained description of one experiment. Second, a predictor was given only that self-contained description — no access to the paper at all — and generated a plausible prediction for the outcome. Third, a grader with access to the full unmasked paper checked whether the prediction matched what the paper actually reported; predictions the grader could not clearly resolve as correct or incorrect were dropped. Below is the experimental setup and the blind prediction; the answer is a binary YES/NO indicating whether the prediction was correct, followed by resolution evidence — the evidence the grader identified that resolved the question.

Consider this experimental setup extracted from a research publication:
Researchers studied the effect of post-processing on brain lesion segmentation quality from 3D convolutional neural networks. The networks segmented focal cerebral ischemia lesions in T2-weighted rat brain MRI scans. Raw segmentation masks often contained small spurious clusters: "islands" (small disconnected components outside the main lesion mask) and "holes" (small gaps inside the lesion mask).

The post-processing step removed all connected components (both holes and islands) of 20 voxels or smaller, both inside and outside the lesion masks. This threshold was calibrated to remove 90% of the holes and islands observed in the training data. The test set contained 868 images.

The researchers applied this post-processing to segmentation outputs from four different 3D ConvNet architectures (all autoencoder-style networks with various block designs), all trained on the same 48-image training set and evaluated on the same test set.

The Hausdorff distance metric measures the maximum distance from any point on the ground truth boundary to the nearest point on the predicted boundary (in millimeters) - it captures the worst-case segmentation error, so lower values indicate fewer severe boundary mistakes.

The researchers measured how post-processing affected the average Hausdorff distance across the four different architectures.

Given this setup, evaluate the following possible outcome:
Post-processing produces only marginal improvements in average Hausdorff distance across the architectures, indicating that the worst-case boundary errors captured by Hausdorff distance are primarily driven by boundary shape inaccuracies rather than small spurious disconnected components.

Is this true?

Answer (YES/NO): NO